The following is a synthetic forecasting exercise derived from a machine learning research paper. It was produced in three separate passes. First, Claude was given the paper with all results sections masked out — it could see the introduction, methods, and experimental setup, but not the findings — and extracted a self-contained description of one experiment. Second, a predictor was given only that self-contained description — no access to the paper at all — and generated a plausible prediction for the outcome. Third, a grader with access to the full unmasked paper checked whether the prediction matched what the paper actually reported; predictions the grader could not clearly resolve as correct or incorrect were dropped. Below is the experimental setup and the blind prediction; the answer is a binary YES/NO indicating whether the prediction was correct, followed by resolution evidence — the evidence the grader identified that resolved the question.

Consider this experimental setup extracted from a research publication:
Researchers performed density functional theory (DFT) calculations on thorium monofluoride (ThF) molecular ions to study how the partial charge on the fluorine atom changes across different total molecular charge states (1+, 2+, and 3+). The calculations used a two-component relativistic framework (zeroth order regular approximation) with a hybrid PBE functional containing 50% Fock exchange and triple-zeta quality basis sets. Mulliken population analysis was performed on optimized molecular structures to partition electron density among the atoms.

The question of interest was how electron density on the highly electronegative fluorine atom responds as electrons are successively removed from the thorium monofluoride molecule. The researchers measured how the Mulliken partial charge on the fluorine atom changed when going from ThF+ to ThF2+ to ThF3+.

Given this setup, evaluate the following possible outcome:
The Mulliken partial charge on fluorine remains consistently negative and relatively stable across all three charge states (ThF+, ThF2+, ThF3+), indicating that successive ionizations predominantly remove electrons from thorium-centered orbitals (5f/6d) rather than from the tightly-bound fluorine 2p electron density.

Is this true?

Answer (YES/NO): NO